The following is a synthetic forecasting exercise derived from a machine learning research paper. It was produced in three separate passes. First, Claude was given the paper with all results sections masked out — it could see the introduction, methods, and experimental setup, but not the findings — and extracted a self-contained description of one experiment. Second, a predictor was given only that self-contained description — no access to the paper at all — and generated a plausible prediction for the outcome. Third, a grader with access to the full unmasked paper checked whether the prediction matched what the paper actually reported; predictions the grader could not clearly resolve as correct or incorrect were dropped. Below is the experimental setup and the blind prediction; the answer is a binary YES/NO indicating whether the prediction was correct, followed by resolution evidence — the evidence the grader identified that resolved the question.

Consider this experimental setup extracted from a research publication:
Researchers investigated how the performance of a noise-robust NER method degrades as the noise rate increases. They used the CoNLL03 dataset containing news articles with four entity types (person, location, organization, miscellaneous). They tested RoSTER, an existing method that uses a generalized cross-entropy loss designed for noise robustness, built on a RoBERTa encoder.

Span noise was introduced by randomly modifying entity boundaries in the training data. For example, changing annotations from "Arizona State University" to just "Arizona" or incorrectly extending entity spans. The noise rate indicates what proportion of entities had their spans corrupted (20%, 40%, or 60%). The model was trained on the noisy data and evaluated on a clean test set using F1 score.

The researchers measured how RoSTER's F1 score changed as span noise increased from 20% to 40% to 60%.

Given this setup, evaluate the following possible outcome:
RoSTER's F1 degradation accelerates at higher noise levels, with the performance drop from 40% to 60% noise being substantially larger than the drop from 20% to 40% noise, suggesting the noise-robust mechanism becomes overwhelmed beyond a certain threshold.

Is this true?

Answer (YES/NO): YES